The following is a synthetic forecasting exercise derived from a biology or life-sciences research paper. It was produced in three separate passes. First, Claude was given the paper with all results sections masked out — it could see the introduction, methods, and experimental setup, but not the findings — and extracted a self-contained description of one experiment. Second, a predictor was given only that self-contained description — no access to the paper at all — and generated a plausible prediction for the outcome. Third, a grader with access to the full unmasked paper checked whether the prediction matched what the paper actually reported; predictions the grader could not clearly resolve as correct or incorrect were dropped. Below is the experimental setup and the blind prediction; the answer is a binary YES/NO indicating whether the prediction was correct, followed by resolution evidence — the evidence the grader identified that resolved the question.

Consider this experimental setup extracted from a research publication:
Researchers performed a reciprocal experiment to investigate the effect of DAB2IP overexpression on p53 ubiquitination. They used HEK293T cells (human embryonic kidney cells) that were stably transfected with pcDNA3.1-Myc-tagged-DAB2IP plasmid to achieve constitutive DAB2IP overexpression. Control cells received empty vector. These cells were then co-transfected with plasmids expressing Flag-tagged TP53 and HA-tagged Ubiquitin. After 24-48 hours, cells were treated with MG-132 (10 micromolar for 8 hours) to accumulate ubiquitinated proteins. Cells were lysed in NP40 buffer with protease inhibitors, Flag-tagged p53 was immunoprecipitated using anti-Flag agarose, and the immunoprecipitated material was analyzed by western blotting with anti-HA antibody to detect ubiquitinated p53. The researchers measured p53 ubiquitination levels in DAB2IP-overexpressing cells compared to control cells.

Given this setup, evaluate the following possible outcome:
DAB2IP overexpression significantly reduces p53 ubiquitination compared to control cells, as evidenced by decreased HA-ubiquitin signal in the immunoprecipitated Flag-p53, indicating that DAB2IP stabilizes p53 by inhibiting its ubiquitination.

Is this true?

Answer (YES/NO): YES